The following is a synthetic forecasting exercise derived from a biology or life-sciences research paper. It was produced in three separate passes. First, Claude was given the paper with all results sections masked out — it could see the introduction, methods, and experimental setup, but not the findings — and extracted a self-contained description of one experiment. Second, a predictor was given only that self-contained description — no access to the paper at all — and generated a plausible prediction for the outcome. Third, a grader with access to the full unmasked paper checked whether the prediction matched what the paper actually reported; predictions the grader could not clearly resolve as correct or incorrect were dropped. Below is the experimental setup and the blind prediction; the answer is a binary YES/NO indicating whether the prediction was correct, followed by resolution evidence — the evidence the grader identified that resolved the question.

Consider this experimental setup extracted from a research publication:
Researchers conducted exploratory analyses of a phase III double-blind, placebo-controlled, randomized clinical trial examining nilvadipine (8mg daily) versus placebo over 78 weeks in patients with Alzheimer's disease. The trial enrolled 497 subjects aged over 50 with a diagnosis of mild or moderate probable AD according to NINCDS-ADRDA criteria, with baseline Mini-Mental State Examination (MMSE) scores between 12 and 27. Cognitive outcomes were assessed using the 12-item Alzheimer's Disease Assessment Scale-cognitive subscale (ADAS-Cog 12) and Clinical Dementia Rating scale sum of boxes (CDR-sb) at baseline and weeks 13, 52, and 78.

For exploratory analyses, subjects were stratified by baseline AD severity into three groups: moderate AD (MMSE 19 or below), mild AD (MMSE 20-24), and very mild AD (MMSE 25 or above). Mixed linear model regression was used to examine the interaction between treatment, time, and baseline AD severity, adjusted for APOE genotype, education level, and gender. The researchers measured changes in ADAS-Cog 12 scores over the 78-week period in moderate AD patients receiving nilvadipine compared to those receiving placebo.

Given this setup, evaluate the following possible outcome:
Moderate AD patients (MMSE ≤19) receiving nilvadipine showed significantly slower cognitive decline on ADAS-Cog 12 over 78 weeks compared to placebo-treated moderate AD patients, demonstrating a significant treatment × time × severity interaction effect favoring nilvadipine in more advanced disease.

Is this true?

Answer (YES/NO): NO